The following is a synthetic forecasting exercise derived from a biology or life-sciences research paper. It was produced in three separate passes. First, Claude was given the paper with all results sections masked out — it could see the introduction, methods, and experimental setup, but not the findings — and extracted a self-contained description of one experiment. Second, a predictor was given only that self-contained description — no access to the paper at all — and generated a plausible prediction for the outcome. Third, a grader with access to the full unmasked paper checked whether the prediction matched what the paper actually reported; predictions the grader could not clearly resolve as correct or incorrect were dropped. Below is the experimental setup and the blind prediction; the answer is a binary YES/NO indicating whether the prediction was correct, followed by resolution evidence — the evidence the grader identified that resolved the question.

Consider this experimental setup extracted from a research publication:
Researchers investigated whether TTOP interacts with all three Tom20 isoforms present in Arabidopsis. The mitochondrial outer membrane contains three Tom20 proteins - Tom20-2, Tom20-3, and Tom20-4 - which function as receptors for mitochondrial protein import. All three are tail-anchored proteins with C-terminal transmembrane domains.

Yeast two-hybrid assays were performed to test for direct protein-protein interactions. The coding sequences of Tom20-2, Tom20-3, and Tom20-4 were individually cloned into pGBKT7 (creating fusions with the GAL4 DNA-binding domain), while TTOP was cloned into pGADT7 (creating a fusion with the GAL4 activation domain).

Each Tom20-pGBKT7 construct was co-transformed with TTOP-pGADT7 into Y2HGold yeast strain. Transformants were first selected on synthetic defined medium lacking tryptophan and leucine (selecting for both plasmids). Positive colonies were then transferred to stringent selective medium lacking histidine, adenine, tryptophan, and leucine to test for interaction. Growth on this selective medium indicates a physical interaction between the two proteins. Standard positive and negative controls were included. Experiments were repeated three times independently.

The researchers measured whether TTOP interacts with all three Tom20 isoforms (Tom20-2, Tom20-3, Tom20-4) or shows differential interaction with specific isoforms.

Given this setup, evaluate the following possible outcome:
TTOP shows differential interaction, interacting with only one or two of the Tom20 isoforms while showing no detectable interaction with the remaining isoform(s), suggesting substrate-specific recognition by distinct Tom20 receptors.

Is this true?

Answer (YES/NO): NO